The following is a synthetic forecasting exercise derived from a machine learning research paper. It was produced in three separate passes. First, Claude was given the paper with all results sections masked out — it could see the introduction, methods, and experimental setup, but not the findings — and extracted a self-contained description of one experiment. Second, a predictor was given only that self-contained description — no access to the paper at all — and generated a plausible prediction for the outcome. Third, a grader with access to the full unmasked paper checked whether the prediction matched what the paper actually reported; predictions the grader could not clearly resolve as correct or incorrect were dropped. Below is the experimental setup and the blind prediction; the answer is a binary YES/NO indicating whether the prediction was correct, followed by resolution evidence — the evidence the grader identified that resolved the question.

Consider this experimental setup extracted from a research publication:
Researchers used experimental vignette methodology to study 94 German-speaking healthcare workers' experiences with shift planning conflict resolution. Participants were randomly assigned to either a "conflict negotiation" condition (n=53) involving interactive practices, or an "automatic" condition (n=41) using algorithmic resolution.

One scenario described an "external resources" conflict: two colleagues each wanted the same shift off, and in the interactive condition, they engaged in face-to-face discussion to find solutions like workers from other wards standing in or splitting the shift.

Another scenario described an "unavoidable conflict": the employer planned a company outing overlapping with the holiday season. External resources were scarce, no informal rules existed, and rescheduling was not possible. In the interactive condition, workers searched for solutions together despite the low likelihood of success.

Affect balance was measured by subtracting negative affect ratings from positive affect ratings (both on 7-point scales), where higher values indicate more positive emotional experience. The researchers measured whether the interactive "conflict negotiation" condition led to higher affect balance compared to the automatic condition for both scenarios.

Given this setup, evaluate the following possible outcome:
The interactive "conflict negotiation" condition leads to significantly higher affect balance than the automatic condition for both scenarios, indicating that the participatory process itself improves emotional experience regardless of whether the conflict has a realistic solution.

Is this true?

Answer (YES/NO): NO